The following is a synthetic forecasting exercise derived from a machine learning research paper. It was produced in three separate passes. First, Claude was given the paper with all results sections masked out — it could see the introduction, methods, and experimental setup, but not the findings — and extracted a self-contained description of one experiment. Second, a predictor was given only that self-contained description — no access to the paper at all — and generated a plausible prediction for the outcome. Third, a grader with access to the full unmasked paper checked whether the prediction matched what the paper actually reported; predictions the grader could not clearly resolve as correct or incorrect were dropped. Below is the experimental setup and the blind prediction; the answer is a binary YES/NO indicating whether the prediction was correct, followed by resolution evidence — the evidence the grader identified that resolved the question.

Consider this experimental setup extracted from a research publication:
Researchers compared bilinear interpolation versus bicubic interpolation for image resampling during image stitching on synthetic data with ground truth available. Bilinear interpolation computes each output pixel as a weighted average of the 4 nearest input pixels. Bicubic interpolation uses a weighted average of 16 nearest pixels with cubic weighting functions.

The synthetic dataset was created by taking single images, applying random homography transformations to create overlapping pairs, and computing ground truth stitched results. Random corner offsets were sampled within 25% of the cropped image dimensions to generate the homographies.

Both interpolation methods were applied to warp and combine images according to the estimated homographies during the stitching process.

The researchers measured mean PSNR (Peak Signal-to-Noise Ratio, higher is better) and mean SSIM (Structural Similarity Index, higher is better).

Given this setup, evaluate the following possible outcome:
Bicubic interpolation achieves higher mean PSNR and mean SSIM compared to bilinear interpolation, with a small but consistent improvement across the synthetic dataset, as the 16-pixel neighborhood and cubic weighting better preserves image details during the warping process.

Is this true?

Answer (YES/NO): YES